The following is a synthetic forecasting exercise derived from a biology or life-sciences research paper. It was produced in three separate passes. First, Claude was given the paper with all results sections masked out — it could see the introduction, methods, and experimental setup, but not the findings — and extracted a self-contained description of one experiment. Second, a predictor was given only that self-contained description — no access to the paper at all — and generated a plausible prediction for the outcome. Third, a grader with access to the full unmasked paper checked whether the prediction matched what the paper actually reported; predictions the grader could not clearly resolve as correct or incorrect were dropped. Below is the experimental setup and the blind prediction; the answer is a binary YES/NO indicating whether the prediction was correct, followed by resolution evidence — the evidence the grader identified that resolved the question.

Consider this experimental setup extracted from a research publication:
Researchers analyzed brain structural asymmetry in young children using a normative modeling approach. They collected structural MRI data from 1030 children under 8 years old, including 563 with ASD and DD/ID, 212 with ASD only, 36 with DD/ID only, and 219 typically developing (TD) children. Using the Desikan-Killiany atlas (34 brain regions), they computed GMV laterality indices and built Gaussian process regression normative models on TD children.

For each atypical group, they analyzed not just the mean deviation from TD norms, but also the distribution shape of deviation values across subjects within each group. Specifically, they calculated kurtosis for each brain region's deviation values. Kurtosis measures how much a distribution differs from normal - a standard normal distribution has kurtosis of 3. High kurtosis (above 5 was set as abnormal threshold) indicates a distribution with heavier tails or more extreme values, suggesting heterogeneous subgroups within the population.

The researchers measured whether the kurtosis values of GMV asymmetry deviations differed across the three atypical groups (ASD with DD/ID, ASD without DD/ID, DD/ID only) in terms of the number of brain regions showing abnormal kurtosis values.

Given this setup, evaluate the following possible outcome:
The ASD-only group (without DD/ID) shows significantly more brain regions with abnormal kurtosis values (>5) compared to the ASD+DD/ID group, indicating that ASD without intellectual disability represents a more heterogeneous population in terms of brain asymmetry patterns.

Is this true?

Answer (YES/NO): YES